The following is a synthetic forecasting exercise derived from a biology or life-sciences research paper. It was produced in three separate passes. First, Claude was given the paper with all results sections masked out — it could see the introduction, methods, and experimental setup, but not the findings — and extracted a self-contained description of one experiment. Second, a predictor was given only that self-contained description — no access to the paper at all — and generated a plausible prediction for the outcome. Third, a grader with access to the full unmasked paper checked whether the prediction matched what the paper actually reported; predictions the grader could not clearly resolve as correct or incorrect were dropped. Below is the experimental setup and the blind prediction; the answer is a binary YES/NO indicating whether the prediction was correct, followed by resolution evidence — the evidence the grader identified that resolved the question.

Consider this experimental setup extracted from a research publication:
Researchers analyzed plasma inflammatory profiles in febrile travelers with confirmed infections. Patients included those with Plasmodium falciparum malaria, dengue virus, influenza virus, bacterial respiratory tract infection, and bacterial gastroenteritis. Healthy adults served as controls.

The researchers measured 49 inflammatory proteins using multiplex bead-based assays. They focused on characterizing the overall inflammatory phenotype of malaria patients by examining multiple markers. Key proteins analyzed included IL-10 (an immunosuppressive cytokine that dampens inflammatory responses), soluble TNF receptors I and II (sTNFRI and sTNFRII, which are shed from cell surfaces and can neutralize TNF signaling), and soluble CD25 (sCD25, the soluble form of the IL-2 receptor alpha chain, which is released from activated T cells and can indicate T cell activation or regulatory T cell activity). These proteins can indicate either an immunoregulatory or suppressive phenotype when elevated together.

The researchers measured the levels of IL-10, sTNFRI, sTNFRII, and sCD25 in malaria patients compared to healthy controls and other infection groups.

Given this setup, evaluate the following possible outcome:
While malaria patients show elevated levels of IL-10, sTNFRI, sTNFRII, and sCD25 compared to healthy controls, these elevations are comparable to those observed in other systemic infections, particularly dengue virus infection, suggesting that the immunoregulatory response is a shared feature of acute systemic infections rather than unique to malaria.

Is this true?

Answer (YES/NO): NO